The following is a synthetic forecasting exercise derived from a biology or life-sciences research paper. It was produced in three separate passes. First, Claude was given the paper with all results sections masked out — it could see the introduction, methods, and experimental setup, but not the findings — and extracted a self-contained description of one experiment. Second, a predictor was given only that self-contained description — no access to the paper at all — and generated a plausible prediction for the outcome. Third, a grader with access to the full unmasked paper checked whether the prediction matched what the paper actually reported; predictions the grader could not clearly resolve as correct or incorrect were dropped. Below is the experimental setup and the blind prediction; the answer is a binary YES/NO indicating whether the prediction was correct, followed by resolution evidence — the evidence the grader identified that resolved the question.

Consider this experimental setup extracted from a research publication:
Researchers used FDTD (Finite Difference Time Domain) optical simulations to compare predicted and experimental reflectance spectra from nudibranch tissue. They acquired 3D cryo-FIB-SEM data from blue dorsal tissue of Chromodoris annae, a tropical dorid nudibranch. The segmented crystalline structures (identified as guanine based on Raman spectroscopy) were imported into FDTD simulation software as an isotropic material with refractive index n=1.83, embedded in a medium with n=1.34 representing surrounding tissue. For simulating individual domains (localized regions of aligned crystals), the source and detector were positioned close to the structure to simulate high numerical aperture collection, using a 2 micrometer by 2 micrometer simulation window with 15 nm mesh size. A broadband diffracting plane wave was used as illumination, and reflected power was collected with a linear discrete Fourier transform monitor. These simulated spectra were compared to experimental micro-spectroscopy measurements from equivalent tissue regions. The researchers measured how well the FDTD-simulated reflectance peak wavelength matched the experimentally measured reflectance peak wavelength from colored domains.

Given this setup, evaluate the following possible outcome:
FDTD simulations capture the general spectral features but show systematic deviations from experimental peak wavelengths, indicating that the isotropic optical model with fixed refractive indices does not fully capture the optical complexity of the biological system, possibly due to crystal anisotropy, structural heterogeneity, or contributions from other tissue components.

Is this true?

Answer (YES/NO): NO